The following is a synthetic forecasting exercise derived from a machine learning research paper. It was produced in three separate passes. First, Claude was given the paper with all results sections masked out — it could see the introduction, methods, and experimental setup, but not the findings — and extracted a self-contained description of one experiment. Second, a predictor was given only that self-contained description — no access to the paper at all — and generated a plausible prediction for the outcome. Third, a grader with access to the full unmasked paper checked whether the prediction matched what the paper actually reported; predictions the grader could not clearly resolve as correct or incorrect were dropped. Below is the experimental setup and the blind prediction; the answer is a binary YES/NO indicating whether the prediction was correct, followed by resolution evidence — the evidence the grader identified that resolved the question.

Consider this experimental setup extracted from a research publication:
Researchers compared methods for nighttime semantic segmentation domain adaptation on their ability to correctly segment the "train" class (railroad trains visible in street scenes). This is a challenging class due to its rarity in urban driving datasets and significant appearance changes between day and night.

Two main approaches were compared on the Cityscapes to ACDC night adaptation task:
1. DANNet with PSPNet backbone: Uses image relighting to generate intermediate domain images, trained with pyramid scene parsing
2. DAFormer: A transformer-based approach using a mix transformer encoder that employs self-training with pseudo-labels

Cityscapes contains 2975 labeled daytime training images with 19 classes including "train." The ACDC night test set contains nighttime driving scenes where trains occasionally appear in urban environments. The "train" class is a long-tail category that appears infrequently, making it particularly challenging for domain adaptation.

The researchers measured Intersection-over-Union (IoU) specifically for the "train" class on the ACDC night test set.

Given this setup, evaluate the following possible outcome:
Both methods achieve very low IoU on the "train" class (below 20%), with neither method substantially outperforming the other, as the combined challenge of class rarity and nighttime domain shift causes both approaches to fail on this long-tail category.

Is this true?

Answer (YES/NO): NO